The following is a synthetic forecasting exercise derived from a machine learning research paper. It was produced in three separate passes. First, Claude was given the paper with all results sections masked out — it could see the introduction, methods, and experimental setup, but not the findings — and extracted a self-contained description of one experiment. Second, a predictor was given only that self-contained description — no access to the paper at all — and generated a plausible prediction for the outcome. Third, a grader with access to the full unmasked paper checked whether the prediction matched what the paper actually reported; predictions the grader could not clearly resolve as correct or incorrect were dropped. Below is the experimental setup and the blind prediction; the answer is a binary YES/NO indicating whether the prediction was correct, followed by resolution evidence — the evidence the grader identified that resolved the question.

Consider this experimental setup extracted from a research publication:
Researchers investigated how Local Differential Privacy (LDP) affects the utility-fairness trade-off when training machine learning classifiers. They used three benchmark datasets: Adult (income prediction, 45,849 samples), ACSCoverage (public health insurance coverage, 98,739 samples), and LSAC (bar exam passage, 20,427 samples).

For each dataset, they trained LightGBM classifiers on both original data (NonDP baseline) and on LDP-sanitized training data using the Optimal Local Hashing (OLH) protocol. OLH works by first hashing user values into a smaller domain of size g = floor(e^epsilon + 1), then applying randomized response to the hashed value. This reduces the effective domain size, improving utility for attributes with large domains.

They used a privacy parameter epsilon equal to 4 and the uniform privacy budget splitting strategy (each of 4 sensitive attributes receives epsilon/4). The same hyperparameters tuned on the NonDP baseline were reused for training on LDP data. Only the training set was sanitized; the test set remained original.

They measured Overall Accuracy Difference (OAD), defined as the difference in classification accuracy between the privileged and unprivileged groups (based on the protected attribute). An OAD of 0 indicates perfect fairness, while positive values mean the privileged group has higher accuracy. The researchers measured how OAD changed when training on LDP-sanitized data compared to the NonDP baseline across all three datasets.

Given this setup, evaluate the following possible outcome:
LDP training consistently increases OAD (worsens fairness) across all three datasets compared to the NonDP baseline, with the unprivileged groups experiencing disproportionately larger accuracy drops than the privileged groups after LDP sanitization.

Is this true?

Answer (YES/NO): NO